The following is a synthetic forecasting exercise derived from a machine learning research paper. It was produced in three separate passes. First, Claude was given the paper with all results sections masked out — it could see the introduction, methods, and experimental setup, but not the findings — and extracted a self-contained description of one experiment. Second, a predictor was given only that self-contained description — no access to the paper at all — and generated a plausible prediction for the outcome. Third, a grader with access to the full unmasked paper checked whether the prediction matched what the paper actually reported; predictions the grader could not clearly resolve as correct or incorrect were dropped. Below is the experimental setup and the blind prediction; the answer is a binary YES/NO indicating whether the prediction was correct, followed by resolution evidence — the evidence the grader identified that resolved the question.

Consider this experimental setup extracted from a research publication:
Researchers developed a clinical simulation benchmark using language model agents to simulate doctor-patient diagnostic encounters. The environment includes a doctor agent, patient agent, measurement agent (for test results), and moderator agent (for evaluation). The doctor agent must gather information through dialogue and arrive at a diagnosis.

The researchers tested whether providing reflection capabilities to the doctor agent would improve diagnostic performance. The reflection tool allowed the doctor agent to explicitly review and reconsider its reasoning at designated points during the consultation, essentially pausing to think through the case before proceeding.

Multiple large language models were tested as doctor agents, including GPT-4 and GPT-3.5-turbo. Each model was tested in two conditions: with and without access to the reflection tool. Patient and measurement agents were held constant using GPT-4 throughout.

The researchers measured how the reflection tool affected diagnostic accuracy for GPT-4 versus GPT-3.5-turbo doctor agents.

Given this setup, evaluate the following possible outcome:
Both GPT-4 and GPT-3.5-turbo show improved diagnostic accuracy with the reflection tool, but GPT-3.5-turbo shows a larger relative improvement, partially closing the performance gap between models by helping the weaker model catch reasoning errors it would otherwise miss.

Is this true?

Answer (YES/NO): NO